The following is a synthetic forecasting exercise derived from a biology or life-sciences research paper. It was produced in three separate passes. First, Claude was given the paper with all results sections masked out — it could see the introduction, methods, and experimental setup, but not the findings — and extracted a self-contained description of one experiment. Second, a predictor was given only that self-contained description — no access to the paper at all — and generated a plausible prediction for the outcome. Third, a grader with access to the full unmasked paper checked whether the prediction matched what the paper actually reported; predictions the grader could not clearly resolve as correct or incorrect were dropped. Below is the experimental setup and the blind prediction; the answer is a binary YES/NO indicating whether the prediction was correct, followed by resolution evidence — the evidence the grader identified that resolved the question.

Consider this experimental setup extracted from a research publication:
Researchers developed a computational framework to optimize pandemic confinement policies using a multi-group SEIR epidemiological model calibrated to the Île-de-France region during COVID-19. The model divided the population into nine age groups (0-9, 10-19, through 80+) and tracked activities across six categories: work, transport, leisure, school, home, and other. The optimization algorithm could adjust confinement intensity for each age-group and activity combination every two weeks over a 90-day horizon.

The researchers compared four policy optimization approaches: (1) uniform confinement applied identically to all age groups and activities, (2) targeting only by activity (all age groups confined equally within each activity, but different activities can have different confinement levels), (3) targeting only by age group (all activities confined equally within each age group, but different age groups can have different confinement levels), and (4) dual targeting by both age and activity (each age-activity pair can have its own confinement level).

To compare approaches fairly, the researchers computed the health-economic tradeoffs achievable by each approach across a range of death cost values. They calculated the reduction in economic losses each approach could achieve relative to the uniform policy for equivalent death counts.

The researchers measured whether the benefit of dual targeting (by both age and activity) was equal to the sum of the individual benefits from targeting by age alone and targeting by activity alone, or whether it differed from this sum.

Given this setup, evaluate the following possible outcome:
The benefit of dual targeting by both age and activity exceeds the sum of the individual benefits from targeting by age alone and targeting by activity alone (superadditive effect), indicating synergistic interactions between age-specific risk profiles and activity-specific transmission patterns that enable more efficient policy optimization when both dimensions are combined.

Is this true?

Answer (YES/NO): YES